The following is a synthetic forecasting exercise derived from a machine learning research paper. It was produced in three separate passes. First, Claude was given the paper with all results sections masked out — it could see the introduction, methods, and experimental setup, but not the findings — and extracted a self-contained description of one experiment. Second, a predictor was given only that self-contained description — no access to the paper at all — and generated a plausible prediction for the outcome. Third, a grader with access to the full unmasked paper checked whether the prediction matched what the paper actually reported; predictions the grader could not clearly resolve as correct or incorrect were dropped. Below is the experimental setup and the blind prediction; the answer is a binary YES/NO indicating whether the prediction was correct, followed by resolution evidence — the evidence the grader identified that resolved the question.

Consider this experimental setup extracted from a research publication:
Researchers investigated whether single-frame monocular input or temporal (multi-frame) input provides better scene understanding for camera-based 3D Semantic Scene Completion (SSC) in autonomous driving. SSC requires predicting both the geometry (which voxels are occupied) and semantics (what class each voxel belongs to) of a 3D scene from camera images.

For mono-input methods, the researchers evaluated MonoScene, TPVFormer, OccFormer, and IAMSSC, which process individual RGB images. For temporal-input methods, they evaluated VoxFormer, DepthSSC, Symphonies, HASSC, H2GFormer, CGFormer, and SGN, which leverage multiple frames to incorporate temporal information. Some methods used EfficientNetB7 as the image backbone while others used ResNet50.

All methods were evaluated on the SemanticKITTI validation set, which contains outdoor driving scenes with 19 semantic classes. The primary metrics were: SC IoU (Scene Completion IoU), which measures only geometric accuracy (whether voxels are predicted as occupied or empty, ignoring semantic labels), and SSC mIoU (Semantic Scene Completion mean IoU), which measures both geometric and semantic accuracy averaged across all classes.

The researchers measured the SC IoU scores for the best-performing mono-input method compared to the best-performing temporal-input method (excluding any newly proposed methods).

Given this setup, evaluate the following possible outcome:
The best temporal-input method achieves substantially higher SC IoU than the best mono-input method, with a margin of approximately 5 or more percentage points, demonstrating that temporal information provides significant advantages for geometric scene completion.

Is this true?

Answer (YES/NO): NO